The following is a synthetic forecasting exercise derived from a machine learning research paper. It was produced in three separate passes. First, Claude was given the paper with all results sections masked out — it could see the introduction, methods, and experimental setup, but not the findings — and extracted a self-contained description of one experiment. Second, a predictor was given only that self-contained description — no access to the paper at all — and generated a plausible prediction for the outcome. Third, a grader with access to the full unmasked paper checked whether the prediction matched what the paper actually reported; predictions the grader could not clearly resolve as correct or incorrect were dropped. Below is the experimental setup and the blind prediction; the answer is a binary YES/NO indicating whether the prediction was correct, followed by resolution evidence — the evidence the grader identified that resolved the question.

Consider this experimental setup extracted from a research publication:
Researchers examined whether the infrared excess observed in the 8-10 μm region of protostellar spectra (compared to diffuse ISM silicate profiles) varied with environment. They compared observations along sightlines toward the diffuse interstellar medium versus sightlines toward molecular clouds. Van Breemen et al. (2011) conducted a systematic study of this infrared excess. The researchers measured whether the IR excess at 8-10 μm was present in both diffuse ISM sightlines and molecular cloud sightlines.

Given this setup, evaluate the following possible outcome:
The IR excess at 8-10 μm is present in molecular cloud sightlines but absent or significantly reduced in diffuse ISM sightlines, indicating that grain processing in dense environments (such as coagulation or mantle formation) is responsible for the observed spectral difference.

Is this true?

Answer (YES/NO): NO